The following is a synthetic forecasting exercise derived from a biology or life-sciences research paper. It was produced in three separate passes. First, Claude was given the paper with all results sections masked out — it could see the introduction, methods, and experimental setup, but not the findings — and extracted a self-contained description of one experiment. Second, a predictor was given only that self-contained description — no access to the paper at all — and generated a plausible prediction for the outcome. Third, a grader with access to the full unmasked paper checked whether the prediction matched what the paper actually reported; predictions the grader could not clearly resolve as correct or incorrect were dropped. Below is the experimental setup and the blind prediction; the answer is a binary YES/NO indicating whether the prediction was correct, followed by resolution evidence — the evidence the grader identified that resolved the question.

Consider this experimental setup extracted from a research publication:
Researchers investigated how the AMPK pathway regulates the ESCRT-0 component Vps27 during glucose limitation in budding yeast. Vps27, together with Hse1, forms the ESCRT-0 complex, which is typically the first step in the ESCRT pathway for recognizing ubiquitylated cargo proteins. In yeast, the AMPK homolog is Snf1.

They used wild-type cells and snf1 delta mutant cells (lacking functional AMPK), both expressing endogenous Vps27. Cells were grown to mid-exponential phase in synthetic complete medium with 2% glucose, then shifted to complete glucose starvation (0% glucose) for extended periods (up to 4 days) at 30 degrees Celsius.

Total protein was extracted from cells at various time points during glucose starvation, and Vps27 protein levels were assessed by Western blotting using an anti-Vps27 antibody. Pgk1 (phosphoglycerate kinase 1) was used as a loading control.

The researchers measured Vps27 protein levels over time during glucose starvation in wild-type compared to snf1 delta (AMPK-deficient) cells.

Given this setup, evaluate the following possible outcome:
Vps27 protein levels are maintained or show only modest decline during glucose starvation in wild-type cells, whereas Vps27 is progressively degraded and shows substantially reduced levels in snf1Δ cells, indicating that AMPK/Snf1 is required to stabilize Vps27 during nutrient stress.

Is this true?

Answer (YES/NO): NO